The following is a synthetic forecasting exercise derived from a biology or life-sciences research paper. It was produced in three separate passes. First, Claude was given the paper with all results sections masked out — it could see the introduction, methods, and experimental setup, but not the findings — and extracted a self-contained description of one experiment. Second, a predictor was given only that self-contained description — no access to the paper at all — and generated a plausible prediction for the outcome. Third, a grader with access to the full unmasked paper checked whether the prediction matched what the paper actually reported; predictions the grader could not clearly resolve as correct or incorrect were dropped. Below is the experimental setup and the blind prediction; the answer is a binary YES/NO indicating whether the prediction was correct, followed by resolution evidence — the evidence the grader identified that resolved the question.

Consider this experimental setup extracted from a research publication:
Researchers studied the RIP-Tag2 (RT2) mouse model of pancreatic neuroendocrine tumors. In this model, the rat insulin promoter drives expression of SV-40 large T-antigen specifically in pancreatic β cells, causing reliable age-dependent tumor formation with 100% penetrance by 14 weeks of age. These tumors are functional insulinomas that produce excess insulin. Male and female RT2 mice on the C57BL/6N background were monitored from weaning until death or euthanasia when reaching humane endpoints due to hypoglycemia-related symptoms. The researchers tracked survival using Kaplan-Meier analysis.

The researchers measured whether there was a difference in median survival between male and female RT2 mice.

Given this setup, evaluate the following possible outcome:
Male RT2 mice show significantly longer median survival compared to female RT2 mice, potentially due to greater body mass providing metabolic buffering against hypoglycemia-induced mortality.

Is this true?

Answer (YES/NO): YES